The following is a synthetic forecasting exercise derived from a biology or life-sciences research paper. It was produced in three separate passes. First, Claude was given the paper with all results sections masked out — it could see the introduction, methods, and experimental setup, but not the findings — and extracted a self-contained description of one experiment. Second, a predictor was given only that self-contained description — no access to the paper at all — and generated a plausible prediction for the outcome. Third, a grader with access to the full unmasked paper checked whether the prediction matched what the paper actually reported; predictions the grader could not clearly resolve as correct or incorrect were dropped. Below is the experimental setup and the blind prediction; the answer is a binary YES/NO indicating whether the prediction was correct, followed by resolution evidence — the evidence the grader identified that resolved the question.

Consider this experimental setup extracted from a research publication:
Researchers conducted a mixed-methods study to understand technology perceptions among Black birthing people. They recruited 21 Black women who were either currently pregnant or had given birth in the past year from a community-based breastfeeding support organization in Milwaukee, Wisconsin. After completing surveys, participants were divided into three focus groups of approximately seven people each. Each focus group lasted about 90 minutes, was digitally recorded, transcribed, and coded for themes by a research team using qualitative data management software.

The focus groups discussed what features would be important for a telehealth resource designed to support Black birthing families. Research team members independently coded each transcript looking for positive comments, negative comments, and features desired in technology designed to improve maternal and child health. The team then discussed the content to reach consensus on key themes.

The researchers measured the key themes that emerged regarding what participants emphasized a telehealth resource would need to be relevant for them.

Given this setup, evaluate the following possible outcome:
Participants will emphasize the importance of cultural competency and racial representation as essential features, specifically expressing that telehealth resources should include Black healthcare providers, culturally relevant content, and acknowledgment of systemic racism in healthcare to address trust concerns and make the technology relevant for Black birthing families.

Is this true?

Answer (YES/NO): NO